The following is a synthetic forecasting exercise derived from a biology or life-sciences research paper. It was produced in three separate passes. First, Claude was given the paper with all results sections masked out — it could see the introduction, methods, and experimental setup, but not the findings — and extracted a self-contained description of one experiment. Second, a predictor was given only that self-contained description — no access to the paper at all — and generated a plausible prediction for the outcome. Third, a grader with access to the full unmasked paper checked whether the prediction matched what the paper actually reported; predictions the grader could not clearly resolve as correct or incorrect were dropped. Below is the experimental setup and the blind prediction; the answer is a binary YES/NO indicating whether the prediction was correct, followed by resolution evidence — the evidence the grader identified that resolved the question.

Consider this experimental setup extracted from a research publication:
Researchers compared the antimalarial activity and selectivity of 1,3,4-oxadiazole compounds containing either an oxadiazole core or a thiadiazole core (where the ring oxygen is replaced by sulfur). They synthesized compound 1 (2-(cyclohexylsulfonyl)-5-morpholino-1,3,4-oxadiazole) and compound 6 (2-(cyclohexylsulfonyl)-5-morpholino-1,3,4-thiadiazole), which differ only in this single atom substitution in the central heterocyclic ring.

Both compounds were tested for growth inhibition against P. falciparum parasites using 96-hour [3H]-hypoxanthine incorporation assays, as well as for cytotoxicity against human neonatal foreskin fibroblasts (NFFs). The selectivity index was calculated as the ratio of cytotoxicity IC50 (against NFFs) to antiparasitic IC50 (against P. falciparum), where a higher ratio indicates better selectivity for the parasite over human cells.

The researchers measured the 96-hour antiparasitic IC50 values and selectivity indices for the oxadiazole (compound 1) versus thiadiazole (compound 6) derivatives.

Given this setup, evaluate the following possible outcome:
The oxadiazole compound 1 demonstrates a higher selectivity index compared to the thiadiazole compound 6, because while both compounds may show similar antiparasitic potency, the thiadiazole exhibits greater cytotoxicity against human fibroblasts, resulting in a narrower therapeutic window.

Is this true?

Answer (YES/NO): NO